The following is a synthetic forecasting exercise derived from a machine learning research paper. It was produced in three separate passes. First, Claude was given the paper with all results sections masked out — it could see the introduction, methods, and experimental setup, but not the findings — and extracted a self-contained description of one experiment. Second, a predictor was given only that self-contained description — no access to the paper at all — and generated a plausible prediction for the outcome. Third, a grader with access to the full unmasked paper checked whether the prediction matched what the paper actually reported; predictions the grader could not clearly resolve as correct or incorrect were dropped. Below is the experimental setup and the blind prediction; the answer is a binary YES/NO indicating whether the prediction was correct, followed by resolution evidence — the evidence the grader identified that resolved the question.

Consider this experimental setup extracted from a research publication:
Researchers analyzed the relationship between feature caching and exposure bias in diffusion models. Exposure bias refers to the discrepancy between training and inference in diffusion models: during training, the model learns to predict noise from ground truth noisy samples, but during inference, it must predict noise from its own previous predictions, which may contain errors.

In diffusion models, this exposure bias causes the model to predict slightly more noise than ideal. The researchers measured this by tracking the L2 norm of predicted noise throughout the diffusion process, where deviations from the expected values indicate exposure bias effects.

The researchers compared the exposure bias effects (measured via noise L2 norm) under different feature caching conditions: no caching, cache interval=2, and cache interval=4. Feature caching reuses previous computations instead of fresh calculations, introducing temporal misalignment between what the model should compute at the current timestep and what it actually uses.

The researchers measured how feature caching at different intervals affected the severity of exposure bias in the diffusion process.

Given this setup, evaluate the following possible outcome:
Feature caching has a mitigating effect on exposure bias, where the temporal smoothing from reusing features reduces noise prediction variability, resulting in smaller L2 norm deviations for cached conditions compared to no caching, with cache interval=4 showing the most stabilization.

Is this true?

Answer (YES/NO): NO